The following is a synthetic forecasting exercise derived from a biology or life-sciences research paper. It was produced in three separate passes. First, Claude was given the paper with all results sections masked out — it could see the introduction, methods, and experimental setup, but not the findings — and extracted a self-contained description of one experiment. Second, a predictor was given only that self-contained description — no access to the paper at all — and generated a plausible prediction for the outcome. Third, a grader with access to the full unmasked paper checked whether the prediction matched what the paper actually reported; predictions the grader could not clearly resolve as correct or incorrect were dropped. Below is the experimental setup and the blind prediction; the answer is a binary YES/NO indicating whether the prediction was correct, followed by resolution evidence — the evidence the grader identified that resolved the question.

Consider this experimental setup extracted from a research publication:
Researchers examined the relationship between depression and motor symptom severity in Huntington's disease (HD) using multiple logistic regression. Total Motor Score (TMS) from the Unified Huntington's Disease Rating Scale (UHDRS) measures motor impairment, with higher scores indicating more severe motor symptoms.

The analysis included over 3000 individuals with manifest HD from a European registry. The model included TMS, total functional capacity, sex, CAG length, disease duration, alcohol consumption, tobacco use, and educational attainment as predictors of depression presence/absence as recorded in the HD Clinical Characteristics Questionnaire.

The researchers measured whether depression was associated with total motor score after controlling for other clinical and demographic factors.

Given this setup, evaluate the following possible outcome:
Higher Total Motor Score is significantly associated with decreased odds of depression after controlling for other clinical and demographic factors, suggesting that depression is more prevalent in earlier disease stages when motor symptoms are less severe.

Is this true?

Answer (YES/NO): YES